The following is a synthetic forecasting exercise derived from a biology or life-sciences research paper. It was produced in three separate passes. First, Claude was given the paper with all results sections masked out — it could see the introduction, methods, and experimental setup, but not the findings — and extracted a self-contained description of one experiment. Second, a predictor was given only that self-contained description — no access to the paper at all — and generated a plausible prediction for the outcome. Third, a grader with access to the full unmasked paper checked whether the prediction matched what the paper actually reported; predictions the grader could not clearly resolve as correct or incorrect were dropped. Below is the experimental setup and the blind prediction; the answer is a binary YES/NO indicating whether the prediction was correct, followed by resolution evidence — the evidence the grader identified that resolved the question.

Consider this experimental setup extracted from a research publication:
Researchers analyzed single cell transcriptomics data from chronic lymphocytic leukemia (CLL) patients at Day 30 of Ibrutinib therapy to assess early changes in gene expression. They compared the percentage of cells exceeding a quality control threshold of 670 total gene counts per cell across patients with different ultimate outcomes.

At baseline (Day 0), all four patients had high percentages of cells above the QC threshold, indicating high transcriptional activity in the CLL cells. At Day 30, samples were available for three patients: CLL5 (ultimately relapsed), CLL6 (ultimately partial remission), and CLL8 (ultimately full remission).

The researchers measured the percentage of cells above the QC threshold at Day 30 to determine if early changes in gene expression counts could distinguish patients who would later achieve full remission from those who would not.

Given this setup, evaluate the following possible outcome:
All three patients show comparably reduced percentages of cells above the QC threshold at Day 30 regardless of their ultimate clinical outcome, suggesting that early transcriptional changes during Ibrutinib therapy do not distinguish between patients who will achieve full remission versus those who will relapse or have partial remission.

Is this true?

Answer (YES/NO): NO